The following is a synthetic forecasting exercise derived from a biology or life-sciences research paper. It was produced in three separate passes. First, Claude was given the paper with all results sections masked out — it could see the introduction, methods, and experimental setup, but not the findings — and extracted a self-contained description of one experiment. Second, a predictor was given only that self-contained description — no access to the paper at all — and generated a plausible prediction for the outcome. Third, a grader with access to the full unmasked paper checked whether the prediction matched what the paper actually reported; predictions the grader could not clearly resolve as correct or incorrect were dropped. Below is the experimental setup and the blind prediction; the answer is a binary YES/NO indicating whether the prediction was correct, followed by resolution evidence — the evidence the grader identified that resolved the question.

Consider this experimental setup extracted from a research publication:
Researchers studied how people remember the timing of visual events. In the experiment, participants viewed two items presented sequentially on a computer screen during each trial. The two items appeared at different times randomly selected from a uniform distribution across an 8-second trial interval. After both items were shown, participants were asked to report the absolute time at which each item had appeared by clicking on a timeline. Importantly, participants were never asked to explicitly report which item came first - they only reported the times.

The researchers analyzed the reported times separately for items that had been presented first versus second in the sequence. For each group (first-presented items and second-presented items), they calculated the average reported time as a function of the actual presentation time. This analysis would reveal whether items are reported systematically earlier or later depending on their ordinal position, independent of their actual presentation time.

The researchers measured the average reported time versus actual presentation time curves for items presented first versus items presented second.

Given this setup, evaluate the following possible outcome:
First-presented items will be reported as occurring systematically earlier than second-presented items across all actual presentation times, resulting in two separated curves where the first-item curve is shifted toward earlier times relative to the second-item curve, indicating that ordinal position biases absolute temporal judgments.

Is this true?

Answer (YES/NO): YES